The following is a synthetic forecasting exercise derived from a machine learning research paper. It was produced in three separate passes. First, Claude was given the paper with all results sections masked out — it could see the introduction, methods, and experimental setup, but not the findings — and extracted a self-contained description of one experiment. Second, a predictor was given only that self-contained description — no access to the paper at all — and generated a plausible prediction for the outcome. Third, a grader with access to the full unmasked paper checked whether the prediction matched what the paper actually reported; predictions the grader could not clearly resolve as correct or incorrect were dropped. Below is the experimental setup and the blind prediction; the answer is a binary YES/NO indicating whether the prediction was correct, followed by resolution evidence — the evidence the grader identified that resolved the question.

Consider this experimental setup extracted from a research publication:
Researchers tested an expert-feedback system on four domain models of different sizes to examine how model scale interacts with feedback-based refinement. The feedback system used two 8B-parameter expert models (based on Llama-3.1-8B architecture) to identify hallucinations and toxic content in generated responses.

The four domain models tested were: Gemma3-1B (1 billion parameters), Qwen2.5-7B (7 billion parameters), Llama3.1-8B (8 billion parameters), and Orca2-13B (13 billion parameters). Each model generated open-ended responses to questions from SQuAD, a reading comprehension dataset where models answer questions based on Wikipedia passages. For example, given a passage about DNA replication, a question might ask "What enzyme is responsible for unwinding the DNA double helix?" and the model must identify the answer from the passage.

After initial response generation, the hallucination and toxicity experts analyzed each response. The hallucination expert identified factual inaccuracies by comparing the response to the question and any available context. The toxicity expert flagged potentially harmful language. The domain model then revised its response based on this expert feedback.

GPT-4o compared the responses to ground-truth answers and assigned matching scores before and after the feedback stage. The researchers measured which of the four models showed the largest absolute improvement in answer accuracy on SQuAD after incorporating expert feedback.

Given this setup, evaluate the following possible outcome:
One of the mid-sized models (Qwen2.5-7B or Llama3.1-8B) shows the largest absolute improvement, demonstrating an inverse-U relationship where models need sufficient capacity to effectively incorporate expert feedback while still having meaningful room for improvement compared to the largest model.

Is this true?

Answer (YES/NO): NO